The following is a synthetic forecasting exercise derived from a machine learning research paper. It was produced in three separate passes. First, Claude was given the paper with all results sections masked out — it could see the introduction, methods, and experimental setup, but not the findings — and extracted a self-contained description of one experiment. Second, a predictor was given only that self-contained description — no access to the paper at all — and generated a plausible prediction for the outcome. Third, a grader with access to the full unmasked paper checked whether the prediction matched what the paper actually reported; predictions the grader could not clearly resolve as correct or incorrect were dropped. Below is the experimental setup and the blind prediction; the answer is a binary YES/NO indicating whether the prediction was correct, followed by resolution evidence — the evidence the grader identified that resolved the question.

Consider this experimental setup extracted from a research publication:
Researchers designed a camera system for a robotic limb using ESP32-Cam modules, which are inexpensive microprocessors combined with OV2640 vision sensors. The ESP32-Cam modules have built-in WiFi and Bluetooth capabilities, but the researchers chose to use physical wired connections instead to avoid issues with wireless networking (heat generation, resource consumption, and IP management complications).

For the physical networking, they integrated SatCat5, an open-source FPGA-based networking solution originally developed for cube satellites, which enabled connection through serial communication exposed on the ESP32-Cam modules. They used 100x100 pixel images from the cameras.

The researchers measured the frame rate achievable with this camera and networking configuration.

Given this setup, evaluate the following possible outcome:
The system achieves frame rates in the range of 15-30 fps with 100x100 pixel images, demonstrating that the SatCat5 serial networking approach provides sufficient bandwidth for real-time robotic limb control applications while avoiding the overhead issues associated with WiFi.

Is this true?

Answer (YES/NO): NO